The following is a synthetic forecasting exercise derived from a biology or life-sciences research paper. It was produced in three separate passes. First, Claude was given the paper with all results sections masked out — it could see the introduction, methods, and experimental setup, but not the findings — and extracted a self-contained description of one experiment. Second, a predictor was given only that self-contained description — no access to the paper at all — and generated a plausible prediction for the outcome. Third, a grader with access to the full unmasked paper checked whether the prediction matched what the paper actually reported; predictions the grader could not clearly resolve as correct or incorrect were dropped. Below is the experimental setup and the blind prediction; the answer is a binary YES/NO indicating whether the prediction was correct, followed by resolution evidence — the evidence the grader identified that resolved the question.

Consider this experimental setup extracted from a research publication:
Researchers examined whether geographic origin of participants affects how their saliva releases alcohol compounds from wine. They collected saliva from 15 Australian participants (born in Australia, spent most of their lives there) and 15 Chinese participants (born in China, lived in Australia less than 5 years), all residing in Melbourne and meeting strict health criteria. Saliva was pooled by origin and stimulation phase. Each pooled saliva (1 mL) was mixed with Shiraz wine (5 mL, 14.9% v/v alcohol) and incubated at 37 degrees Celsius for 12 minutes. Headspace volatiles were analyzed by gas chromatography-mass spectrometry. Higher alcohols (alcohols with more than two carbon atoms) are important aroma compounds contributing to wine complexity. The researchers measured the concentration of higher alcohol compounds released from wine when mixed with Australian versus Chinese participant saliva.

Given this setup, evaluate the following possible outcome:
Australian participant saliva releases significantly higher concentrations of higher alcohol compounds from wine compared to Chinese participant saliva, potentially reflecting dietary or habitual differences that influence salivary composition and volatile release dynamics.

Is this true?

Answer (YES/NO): NO